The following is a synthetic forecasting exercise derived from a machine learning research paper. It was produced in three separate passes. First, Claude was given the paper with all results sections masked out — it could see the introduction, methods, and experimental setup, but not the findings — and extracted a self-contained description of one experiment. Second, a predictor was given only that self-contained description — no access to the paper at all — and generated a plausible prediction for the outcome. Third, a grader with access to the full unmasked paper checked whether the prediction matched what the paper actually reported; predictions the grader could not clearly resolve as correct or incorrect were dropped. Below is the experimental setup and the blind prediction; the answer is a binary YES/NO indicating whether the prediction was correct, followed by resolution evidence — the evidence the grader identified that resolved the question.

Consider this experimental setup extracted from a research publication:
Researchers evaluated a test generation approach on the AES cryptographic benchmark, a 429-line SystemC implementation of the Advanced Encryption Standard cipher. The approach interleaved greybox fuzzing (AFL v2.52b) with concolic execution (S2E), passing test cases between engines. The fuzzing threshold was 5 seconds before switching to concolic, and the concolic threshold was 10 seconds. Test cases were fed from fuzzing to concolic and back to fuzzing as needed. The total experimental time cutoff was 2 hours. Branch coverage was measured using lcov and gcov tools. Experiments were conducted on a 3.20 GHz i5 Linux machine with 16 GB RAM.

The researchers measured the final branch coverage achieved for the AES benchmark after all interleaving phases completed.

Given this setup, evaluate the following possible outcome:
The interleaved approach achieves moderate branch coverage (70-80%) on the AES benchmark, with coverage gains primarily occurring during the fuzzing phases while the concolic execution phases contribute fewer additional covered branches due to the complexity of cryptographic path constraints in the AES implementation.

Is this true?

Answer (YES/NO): NO